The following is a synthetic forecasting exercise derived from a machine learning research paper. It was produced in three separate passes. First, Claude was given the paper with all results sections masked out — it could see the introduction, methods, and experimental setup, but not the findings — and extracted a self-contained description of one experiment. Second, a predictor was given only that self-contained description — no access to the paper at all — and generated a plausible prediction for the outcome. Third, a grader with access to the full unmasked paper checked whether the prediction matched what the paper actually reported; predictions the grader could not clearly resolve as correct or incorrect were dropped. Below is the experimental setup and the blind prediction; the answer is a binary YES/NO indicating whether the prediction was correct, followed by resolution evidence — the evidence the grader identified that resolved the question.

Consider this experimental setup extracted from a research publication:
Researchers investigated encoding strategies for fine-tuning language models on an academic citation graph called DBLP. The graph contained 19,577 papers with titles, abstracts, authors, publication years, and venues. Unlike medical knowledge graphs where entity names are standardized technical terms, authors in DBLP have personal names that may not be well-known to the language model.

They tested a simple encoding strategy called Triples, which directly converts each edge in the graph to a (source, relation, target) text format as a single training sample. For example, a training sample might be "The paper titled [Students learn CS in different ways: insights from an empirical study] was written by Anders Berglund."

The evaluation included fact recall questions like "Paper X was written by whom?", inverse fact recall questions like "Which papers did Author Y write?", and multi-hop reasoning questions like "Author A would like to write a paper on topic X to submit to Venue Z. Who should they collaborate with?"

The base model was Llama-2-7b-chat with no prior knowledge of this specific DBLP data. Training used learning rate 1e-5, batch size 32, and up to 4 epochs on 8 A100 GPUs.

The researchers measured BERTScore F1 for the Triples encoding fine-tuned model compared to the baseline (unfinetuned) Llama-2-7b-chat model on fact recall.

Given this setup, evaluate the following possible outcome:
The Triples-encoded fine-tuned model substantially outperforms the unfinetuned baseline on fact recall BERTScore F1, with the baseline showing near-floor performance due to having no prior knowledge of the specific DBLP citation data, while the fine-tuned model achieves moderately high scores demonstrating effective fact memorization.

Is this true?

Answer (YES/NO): NO